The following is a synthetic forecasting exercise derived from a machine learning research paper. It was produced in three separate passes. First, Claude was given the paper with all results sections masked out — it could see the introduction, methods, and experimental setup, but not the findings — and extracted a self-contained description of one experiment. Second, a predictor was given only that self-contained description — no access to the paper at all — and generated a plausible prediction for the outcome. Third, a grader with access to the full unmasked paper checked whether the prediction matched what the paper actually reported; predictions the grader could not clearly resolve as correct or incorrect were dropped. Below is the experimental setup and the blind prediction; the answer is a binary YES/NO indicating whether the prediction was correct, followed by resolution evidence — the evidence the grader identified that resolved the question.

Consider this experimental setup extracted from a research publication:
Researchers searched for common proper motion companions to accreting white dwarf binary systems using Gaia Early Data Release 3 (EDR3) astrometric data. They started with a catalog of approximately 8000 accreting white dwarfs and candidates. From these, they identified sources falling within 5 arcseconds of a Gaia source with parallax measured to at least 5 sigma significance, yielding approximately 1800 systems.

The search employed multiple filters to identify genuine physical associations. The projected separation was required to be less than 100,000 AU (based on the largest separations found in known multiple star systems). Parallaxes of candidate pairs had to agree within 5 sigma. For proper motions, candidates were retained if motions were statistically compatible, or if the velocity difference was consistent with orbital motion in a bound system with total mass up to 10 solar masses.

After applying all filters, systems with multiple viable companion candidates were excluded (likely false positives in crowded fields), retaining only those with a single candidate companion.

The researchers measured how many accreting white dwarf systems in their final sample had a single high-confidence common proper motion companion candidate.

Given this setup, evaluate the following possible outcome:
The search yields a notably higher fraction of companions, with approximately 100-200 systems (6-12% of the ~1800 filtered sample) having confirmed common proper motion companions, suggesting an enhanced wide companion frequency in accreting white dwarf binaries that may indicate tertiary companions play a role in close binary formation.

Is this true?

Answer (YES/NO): YES